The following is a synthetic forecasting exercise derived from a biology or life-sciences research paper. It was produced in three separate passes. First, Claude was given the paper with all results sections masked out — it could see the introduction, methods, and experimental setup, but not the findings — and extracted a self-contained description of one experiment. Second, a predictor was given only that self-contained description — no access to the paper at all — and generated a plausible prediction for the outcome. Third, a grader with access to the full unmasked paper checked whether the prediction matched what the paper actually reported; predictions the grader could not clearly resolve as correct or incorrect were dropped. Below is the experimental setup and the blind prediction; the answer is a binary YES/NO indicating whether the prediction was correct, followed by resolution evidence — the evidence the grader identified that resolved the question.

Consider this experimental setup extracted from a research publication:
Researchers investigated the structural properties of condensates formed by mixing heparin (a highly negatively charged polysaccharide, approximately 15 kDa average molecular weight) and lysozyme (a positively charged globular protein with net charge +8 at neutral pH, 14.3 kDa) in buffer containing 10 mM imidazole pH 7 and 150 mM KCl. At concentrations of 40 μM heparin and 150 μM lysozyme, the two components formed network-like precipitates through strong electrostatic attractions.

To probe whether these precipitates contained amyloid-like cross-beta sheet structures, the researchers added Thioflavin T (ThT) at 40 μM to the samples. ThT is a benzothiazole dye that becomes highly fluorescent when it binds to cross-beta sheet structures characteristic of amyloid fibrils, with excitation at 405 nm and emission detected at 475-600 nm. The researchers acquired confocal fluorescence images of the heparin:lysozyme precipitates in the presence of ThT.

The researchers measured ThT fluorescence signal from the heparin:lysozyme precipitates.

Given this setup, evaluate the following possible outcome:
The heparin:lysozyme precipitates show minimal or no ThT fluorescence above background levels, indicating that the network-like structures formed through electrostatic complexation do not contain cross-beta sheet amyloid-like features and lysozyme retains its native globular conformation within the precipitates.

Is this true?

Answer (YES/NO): NO